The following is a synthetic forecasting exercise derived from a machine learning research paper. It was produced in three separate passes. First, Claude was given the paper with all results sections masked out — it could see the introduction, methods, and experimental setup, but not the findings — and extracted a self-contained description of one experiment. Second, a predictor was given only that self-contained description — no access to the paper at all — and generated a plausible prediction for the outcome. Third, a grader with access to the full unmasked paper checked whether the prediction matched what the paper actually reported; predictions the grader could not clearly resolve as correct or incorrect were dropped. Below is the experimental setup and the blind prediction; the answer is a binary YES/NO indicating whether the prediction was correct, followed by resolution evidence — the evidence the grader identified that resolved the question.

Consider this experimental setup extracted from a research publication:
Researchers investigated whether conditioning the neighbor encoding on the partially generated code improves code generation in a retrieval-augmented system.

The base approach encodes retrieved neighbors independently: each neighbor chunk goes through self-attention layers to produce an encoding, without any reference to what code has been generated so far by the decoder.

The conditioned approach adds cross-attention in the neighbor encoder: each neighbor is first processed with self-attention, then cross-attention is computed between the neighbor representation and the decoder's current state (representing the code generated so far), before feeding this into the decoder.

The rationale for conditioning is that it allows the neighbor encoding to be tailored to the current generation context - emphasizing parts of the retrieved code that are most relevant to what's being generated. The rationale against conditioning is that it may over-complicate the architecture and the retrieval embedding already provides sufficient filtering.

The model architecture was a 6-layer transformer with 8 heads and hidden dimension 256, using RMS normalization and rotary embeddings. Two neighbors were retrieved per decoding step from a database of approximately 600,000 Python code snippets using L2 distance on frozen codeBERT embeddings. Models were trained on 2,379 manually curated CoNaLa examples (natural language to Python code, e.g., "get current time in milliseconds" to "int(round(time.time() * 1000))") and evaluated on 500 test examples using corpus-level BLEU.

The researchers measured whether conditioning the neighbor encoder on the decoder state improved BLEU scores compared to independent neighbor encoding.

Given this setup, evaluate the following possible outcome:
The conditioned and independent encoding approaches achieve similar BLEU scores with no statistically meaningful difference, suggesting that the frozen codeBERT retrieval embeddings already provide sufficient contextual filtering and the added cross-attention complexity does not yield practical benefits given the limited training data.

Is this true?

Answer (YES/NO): YES